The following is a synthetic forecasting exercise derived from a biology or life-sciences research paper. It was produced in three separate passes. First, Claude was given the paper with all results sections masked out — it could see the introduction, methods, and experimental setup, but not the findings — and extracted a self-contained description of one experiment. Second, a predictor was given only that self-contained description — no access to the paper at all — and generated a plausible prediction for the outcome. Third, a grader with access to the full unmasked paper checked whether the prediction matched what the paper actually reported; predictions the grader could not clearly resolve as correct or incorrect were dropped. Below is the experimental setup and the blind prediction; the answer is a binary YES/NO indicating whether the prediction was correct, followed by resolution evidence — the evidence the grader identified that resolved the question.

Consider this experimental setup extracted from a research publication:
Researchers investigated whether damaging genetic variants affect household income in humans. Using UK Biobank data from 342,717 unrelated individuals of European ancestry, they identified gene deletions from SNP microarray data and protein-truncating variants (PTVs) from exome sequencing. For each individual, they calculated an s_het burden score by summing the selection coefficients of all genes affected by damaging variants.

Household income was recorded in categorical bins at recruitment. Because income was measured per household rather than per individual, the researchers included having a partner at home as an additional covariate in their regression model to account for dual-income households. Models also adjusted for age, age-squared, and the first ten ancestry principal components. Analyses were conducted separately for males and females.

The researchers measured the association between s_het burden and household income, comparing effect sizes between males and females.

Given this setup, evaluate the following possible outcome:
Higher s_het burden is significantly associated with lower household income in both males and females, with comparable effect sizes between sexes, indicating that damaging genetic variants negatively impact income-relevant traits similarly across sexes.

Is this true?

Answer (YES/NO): YES